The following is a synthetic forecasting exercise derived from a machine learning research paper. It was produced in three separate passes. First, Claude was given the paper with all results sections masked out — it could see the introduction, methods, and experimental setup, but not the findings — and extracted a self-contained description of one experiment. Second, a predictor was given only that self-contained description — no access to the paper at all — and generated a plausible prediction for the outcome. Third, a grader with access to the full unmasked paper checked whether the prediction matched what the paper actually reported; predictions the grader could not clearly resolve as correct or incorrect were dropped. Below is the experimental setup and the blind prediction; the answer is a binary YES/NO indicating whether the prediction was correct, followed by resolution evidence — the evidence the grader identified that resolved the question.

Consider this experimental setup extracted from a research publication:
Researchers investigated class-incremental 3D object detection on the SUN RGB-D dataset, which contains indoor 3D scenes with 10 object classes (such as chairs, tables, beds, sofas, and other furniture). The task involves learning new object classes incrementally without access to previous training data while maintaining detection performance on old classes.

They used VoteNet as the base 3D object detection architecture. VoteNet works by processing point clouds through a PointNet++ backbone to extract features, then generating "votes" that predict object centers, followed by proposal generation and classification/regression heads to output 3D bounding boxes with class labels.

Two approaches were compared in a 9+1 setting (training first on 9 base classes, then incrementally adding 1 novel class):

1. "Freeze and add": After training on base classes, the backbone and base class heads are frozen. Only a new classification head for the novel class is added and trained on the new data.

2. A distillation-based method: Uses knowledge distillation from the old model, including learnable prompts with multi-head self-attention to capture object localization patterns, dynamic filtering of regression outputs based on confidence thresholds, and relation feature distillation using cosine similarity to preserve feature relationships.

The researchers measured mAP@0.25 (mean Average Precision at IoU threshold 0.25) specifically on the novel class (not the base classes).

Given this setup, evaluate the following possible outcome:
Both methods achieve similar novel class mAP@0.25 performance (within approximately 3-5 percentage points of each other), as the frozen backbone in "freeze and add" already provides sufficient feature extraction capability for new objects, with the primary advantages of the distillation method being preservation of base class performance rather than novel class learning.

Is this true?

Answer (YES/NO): YES